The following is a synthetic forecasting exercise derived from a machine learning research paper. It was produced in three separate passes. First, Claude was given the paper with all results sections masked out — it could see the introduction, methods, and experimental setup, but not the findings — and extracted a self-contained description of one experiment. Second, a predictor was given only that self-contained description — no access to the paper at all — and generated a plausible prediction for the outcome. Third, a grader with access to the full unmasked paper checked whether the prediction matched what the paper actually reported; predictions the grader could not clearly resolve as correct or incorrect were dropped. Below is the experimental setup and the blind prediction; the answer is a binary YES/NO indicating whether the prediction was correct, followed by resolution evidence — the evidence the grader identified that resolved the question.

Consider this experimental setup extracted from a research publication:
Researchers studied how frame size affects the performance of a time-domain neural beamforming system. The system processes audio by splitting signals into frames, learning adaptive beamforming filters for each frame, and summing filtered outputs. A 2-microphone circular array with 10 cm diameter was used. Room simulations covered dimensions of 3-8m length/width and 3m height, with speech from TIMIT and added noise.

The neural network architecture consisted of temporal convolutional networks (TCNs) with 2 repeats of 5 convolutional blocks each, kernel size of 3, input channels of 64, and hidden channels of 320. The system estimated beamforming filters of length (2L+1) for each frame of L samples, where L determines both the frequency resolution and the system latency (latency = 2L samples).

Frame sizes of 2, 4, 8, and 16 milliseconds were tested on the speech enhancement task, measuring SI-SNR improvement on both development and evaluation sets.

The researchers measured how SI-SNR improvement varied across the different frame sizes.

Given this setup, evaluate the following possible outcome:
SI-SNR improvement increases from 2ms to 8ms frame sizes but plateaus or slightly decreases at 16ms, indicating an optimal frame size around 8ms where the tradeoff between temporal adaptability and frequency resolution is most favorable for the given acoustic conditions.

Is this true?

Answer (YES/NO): NO